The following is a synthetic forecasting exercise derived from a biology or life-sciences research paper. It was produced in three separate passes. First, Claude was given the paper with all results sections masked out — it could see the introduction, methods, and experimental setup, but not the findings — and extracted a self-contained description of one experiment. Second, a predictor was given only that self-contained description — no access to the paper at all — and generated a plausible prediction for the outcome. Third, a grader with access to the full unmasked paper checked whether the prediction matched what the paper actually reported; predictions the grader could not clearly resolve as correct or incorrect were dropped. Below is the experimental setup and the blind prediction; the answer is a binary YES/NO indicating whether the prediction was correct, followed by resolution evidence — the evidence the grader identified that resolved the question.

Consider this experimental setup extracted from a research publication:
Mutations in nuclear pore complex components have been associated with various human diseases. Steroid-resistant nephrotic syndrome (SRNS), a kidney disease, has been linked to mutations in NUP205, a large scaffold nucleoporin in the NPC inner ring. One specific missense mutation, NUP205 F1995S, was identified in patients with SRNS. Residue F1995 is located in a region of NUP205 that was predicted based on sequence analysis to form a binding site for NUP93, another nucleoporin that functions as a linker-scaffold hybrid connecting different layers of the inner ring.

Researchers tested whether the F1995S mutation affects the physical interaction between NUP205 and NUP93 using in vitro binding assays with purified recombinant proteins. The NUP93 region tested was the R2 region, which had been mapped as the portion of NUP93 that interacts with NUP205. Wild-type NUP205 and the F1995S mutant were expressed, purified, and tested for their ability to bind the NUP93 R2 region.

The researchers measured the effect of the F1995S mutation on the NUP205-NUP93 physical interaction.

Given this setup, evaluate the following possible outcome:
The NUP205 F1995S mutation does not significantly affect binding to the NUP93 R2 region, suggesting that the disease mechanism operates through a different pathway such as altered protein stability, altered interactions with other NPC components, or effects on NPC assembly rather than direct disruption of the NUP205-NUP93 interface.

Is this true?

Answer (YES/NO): NO